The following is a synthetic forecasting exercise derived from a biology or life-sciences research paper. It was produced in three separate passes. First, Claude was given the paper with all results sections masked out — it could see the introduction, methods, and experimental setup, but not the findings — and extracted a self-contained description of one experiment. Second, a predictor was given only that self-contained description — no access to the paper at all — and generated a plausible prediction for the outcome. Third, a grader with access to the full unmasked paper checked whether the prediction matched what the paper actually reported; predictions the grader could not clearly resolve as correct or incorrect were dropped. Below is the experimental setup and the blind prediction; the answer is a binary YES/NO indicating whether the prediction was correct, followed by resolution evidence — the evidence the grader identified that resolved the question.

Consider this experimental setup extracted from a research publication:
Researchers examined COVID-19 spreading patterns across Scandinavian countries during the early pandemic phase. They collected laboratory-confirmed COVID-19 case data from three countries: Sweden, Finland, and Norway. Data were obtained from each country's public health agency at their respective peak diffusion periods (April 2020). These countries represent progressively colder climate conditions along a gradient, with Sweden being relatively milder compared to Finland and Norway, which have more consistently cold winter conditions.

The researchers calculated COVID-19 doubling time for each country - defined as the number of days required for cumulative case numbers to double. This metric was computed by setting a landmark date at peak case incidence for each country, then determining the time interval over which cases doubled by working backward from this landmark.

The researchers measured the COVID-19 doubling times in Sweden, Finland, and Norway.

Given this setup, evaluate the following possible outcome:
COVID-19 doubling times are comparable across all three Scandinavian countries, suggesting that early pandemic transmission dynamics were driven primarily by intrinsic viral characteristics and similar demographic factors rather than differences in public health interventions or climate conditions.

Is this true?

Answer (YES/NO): NO